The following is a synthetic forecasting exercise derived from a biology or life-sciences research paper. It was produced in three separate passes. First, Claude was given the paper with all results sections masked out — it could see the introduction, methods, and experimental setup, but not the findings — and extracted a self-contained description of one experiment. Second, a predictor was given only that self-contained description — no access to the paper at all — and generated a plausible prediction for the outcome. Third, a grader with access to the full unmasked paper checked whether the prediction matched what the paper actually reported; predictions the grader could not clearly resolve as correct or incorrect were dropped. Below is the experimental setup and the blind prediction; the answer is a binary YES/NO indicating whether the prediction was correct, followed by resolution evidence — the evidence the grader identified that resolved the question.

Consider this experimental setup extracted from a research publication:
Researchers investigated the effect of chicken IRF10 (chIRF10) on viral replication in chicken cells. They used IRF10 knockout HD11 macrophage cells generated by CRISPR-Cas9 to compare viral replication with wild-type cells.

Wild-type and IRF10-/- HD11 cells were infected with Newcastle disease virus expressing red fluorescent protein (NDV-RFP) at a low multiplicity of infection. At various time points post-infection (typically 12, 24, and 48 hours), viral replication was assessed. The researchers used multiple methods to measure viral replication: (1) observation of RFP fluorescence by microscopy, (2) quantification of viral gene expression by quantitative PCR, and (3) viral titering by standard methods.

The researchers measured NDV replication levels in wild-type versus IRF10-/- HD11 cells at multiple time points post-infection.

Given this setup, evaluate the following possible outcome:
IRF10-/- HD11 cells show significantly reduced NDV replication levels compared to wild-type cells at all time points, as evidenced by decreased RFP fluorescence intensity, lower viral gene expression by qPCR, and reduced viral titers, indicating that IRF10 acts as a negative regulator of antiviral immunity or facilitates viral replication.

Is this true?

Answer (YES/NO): NO